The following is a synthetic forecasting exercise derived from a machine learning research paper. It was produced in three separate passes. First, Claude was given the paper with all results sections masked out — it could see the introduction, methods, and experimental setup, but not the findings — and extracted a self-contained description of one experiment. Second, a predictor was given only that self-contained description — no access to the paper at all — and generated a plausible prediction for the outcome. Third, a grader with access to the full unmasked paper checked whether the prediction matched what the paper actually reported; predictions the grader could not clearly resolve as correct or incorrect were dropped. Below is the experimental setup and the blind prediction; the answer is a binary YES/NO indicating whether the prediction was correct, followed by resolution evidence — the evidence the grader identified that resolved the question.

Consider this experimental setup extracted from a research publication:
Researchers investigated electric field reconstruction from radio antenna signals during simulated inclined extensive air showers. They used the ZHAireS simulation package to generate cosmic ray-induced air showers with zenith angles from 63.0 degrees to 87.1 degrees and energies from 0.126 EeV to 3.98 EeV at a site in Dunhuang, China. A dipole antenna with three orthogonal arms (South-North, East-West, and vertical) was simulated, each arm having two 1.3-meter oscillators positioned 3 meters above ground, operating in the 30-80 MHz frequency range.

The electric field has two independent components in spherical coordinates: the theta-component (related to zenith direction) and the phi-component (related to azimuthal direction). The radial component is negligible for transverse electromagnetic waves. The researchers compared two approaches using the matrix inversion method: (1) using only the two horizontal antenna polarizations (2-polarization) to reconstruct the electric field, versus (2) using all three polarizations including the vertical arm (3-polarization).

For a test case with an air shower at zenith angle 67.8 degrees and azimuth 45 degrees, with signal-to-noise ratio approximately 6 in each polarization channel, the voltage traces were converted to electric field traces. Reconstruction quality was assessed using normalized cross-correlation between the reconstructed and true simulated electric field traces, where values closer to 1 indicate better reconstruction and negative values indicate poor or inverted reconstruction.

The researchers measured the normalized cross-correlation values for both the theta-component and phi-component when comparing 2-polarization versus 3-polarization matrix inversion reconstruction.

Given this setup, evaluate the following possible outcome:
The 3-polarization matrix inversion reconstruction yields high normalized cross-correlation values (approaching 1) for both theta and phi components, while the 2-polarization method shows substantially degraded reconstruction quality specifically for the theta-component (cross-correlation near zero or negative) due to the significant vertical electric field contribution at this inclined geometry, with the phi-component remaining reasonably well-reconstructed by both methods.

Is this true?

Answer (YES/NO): NO